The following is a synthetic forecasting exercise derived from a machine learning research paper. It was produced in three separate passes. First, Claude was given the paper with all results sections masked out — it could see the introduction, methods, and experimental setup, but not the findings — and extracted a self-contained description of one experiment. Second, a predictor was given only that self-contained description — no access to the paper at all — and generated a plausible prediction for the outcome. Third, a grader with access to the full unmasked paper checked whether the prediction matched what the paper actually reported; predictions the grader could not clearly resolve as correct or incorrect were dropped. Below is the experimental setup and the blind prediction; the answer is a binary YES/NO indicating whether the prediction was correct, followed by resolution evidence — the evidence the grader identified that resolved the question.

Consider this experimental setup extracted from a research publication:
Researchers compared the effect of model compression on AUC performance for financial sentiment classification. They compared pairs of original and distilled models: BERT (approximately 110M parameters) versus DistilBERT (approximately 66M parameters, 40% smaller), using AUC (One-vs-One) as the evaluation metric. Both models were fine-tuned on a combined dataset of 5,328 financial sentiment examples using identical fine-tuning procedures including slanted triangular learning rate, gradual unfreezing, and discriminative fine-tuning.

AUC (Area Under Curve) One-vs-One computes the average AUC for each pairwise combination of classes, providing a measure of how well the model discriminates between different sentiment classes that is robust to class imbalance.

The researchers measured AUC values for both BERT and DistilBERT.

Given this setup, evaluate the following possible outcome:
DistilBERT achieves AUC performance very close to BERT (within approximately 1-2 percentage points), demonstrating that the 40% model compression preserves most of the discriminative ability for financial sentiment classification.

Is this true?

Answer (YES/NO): YES